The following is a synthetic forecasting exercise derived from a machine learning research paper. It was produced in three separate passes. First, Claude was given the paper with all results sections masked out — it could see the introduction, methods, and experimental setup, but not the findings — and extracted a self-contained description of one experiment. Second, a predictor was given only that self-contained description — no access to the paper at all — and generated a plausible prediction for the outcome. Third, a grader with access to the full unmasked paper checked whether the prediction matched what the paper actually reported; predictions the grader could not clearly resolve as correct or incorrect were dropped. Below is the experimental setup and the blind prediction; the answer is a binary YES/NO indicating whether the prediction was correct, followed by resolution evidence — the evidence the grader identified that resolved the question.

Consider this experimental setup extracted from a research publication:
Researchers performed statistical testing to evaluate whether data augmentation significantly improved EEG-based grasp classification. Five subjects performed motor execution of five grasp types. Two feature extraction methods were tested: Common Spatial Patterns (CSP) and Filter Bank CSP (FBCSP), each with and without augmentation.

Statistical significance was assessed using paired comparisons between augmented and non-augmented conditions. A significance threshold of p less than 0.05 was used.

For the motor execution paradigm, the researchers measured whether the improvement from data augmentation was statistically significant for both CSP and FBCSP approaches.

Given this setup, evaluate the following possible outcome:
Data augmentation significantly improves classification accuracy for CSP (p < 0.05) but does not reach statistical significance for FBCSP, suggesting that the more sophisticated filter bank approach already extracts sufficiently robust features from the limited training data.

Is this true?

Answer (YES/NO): NO